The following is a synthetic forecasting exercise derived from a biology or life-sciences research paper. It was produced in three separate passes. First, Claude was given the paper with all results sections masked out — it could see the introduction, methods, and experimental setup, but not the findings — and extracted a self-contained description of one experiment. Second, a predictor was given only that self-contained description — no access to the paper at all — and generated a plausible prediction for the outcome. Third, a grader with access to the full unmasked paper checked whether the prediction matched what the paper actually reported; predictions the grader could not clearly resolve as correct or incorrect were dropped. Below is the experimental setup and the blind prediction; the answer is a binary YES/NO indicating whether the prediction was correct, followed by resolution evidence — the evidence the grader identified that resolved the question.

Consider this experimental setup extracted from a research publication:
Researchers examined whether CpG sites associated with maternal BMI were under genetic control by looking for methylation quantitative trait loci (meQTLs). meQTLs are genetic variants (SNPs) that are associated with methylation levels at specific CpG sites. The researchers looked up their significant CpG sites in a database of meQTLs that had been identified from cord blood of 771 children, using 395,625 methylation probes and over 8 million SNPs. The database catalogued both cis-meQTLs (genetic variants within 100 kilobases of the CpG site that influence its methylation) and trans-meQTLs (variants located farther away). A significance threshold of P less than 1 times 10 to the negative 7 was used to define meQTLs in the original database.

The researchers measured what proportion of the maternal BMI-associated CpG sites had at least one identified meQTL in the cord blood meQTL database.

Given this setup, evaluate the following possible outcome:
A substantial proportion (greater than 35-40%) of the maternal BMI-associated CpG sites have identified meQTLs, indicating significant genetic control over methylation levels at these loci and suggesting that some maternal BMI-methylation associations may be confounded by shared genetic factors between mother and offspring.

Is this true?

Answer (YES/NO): NO